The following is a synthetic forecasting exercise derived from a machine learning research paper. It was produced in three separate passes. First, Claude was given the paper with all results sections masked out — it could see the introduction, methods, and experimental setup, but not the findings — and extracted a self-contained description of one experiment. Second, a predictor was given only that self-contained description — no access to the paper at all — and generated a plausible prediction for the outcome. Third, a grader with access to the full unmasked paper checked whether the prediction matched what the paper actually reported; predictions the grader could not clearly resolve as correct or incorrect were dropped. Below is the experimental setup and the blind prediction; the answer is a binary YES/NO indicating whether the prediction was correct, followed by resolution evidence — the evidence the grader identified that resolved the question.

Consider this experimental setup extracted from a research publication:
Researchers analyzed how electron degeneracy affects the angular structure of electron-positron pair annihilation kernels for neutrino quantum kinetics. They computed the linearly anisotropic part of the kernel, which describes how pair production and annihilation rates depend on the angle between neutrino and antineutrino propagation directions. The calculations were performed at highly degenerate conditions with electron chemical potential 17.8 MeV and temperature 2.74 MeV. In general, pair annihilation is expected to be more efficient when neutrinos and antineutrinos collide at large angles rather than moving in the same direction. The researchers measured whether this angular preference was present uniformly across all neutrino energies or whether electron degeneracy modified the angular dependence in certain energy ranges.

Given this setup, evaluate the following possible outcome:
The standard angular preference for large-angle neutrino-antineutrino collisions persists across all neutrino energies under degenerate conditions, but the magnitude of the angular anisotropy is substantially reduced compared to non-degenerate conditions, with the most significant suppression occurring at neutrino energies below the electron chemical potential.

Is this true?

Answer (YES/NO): NO